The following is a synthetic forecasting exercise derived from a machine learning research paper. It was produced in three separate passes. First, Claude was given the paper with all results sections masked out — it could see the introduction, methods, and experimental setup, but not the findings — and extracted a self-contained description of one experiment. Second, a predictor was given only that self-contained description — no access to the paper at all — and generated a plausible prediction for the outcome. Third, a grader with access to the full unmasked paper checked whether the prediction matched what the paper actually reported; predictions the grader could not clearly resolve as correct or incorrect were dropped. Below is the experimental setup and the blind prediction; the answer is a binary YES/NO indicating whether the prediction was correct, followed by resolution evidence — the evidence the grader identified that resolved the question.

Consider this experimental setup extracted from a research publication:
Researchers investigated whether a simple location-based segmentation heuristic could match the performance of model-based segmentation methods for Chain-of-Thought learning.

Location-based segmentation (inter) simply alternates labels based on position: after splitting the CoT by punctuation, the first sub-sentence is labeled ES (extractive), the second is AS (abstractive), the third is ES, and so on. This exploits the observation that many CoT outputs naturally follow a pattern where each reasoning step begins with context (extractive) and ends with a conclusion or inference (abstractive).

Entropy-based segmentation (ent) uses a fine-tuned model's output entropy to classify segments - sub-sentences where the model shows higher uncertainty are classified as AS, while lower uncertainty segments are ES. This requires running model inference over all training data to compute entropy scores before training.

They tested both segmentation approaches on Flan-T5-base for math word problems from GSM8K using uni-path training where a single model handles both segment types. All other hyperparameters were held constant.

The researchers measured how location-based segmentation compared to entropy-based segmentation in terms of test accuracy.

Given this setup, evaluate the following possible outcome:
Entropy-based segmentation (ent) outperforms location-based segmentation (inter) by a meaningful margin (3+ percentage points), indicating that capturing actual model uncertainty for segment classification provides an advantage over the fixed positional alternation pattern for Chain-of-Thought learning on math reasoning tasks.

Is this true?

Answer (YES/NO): NO